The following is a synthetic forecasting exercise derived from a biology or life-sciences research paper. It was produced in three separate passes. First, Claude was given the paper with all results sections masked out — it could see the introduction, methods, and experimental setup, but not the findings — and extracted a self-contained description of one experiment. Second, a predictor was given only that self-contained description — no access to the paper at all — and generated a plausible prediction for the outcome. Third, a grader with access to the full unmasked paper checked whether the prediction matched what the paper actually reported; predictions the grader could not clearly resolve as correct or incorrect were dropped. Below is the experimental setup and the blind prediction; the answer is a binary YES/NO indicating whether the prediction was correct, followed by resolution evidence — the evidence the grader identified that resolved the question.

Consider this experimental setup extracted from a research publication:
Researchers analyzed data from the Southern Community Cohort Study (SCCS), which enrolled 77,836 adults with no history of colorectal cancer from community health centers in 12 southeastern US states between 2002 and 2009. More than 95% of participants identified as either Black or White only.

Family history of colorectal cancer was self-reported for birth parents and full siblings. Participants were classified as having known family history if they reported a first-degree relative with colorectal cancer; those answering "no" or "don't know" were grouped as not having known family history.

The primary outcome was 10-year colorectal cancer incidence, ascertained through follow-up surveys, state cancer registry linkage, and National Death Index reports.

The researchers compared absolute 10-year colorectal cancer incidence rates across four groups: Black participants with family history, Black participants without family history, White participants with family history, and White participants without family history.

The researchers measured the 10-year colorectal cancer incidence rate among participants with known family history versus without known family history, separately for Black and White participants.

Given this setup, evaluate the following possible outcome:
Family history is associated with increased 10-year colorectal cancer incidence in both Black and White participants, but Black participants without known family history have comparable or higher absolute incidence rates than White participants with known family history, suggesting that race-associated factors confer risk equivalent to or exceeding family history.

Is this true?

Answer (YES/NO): NO